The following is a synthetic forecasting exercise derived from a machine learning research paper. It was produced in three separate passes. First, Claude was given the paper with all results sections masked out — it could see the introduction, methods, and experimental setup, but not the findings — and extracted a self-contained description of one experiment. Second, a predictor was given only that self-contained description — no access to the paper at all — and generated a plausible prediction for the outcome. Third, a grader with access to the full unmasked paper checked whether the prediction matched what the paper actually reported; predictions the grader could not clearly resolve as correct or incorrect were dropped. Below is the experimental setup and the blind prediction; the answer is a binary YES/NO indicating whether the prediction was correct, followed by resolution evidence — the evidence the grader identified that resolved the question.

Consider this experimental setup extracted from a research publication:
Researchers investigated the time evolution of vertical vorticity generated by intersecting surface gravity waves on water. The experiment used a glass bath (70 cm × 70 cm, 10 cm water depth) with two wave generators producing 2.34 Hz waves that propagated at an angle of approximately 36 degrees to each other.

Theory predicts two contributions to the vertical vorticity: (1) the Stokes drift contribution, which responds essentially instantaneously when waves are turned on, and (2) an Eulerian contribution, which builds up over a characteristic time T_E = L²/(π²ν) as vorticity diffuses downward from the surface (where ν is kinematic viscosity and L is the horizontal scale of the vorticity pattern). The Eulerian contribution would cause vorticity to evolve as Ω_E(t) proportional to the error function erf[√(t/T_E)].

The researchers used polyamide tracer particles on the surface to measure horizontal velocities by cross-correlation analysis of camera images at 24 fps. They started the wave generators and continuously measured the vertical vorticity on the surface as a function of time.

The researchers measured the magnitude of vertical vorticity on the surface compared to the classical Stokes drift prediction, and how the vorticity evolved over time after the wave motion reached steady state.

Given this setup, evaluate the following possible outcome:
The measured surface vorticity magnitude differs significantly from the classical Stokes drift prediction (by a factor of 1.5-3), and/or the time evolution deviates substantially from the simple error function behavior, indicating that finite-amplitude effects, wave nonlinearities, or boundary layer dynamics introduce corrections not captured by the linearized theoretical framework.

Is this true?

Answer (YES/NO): NO